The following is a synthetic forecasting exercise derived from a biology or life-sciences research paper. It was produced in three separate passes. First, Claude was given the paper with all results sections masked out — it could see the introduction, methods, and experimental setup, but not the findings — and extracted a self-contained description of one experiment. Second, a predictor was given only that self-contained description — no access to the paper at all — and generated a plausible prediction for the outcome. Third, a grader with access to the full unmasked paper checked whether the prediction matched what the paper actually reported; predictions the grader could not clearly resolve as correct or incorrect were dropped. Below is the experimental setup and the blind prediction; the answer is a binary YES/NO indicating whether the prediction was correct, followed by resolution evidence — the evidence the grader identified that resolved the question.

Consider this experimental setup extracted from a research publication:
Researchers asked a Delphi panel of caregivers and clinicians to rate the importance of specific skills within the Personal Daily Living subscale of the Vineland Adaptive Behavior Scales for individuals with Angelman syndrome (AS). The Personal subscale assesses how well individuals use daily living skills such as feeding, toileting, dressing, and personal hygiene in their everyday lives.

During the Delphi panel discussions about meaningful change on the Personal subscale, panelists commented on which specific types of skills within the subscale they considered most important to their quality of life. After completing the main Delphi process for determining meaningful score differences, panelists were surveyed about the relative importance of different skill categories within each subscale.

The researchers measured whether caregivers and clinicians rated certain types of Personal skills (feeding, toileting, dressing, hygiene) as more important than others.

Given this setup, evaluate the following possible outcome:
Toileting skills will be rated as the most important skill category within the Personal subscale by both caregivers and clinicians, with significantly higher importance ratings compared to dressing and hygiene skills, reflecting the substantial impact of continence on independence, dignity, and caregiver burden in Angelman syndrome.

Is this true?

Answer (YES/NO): NO